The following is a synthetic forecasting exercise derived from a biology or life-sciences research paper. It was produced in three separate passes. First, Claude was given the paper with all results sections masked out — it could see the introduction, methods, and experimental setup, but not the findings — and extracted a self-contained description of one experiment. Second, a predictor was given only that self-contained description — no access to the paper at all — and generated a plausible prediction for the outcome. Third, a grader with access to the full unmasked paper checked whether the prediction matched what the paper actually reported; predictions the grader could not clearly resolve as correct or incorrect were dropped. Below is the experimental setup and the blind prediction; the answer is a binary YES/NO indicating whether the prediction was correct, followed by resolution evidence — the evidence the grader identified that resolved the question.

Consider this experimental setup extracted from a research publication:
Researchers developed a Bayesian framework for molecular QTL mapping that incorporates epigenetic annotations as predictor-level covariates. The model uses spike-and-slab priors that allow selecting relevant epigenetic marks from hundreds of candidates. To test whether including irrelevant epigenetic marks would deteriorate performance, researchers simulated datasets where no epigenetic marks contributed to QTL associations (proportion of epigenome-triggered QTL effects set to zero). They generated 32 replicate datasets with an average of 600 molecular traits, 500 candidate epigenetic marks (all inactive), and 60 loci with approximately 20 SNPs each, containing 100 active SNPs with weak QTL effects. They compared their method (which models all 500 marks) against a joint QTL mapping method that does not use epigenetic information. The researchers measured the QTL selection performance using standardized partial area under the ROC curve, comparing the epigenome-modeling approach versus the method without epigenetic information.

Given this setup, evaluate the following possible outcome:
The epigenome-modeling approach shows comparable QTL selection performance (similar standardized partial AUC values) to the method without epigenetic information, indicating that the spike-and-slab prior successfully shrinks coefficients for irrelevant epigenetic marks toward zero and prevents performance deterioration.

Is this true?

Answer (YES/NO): YES